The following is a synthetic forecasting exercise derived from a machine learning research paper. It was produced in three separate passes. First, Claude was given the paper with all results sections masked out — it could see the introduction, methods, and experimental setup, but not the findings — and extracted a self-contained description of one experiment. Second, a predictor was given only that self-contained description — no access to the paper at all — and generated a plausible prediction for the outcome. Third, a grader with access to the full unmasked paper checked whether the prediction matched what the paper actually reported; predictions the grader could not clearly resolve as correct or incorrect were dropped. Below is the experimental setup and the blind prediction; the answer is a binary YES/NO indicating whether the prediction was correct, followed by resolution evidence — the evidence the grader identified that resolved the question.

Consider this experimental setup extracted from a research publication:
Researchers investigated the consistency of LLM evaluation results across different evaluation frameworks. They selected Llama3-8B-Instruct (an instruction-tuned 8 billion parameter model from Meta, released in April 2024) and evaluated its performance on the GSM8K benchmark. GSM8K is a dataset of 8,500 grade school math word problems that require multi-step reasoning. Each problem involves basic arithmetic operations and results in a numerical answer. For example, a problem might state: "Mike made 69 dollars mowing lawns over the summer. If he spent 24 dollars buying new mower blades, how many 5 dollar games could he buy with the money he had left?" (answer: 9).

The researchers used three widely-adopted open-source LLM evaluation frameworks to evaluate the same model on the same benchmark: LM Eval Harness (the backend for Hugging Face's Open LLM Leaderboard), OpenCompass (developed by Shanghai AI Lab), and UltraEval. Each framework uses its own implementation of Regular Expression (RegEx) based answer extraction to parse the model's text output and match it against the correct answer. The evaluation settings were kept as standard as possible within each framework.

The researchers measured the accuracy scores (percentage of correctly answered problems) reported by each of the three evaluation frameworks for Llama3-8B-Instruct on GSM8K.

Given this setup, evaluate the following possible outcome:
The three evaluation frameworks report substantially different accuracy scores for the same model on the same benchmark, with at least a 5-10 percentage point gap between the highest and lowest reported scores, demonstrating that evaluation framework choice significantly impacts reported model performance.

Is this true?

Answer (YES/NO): YES